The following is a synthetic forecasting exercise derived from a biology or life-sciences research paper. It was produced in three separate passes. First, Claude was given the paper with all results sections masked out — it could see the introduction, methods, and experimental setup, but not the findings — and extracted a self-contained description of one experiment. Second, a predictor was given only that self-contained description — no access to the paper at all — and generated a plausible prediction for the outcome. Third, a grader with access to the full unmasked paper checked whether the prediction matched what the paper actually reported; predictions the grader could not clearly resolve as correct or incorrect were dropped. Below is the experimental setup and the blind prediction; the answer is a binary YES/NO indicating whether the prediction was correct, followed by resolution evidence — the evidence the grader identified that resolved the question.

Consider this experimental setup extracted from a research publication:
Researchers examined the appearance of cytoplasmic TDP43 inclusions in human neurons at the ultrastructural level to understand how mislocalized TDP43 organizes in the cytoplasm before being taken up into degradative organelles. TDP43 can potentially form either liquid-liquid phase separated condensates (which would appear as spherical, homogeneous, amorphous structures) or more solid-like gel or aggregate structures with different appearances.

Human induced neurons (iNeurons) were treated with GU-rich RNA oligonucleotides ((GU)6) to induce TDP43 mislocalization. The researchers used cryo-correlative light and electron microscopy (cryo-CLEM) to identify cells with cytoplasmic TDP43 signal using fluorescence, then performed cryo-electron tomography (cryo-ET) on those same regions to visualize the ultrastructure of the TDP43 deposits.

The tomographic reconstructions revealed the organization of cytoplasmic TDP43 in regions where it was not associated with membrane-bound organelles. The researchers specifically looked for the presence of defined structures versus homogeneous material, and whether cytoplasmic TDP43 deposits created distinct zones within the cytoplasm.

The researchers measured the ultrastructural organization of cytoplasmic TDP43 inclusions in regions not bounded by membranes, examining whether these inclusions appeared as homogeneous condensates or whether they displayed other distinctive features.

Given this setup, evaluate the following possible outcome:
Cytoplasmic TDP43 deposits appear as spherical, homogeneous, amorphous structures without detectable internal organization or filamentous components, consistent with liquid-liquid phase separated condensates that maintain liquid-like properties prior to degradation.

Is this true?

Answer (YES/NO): NO